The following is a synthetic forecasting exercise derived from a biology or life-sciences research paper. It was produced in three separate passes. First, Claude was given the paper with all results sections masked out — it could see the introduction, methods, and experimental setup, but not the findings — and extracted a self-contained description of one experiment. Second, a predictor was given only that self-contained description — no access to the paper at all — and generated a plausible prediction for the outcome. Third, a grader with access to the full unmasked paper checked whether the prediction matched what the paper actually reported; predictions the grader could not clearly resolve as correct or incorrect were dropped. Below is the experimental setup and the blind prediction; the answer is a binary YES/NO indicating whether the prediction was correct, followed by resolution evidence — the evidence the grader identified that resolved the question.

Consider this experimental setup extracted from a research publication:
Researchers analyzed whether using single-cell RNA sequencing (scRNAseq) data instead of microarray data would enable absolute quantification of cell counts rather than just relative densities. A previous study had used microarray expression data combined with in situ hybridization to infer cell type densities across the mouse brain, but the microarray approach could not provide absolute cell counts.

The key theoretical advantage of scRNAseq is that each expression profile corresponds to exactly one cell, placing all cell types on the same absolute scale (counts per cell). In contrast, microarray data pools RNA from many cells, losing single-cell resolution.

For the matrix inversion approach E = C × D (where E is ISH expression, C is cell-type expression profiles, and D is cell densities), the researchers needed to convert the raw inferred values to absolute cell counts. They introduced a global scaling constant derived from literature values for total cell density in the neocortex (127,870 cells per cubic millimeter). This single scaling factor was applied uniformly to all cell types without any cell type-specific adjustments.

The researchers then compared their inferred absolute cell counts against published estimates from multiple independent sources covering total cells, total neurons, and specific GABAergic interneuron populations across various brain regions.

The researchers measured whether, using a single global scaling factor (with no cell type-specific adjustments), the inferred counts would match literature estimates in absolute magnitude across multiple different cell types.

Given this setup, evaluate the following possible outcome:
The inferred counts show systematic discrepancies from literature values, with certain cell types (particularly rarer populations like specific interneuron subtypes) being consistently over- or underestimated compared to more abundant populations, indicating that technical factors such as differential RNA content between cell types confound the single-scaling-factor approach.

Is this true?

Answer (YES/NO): NO